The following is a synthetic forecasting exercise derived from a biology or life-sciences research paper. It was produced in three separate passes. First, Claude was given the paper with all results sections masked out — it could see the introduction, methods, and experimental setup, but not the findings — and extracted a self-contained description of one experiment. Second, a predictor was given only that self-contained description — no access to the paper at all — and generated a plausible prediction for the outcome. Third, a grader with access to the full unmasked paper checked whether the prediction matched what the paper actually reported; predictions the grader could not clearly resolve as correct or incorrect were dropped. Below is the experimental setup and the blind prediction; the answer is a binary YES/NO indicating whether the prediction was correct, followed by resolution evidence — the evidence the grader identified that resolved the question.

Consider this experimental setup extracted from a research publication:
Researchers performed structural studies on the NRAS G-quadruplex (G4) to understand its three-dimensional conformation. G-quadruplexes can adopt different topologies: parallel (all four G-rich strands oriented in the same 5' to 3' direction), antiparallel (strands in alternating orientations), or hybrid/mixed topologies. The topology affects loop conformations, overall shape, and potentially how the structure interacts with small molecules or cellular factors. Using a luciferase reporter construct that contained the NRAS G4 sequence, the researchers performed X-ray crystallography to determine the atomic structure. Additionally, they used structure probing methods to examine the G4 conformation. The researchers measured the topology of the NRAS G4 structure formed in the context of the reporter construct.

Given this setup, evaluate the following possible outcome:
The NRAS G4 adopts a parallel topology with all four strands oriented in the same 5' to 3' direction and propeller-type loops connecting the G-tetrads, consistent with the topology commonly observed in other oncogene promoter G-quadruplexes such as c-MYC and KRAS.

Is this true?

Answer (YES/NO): YES